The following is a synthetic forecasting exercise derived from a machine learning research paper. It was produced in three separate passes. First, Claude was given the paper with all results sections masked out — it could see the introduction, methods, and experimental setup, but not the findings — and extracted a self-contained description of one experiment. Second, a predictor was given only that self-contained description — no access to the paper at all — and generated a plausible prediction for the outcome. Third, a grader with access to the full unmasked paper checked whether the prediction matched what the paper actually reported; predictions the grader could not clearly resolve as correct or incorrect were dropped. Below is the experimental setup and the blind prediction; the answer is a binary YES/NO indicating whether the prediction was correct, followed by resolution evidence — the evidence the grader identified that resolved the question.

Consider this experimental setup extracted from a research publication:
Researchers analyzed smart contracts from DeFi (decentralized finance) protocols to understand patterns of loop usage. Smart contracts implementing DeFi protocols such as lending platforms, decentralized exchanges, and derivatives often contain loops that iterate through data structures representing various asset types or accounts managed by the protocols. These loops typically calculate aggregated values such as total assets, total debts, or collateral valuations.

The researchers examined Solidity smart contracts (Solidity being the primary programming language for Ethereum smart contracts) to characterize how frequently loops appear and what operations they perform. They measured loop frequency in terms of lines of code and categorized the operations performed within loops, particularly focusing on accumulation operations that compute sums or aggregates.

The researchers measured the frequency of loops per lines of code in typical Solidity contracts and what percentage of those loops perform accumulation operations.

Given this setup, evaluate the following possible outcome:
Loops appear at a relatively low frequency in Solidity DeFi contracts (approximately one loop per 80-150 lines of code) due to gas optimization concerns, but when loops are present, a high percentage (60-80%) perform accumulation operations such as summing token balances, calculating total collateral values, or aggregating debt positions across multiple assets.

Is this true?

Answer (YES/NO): NO